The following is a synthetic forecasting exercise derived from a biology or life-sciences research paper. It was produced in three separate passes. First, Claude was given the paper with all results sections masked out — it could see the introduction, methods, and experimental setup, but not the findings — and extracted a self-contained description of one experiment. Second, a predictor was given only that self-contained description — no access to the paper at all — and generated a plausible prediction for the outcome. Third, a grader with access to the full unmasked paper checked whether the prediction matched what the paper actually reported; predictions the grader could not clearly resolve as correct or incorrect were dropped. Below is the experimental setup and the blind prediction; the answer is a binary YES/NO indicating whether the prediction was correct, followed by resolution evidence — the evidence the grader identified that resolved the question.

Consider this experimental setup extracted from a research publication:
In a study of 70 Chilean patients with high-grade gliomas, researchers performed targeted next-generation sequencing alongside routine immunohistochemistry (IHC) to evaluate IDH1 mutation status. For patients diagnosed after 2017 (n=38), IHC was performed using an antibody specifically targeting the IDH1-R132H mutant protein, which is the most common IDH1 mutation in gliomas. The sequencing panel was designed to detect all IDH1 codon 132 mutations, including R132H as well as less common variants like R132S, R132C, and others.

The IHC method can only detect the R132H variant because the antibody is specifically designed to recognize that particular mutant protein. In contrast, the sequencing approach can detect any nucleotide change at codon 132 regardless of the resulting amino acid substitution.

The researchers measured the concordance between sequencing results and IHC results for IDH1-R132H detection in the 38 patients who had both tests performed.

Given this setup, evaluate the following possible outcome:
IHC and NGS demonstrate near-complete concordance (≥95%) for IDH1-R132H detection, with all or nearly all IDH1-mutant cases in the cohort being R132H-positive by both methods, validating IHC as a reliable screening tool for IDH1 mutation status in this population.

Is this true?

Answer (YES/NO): NO